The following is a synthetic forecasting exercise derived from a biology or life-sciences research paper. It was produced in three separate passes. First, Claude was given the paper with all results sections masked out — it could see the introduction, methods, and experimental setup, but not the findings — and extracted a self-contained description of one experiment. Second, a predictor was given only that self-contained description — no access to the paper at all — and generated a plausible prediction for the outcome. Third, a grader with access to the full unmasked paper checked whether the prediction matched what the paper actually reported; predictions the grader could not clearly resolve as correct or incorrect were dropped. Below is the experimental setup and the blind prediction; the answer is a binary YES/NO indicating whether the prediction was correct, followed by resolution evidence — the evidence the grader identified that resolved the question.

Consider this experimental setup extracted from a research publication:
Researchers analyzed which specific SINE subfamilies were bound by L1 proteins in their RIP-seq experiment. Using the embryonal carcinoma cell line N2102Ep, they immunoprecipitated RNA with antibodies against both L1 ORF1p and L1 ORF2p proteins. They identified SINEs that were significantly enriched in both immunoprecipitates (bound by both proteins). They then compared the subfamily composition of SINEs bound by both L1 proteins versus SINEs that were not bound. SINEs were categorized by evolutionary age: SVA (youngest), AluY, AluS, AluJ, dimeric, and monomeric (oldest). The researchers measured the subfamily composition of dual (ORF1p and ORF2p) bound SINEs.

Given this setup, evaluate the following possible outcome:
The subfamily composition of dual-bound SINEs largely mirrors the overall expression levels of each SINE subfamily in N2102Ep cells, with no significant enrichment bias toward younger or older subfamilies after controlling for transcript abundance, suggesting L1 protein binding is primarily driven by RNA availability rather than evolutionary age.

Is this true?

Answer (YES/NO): NO